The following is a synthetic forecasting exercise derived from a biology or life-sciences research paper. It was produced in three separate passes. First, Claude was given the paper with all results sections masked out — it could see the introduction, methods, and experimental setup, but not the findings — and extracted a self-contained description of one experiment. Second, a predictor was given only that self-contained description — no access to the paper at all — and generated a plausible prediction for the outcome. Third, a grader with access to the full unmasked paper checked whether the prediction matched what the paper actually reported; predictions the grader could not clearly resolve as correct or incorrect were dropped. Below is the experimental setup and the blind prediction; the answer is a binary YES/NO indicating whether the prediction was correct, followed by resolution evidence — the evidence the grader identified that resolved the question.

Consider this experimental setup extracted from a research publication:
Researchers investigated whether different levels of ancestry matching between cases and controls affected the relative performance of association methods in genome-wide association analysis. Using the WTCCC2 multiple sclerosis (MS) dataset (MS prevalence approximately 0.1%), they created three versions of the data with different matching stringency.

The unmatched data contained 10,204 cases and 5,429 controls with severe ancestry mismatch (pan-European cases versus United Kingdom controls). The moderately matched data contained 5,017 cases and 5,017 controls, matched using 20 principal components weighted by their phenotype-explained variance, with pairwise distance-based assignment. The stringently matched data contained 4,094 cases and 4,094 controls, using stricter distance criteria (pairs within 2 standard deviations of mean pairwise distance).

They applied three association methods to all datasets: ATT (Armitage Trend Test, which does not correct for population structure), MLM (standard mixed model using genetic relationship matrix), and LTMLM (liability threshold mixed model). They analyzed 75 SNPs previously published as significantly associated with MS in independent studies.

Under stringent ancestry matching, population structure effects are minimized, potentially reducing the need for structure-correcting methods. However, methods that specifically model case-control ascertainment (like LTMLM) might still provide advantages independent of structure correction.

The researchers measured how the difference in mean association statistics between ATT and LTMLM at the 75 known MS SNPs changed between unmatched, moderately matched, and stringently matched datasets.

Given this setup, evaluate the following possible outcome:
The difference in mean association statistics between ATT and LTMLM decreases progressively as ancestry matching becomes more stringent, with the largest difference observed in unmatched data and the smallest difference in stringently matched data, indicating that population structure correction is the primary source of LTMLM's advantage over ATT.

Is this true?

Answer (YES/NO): NO